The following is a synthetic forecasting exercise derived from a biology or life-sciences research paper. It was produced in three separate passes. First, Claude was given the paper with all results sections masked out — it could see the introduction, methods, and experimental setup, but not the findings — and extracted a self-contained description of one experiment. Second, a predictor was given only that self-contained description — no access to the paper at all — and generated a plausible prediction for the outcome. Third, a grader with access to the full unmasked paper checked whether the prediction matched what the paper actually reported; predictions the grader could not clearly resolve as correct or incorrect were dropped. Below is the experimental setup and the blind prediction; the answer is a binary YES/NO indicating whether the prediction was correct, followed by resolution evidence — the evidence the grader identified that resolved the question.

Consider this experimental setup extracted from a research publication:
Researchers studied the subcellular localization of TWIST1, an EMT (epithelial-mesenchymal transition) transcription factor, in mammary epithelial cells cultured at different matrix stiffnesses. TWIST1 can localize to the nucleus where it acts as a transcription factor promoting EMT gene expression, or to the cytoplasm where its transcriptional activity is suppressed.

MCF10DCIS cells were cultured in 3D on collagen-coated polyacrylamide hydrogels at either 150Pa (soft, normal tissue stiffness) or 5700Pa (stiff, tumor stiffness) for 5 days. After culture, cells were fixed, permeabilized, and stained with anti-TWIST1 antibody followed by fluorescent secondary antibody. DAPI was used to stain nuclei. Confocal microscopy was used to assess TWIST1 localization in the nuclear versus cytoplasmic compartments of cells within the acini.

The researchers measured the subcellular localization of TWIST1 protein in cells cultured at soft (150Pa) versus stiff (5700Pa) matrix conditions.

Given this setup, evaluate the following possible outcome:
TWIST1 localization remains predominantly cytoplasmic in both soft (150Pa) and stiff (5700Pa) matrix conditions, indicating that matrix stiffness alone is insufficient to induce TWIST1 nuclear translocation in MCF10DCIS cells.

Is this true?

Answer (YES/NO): NO